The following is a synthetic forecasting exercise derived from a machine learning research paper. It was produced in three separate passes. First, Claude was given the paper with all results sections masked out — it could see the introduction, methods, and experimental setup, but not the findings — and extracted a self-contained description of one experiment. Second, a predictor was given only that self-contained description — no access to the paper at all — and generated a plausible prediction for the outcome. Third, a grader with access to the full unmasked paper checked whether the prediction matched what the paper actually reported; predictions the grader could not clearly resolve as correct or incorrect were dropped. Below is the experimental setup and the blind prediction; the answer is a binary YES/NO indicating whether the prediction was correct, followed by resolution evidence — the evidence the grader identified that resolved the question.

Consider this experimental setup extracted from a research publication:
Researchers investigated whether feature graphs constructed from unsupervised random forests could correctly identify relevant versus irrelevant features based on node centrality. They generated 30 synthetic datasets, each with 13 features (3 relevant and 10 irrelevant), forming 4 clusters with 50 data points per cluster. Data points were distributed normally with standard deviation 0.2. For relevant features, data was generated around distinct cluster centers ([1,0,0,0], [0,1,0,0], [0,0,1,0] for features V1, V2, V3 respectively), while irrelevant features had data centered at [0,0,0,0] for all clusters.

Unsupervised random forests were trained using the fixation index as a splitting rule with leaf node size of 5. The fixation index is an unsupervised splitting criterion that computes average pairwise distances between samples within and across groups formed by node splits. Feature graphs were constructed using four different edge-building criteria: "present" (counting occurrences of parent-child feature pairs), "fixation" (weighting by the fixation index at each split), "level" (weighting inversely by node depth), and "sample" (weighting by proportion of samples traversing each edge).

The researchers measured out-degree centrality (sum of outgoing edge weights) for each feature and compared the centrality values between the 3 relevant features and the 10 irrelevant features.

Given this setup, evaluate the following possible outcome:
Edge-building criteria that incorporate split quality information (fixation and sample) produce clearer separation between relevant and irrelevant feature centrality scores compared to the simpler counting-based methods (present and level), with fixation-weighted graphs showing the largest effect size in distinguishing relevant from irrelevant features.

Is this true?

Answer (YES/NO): NO